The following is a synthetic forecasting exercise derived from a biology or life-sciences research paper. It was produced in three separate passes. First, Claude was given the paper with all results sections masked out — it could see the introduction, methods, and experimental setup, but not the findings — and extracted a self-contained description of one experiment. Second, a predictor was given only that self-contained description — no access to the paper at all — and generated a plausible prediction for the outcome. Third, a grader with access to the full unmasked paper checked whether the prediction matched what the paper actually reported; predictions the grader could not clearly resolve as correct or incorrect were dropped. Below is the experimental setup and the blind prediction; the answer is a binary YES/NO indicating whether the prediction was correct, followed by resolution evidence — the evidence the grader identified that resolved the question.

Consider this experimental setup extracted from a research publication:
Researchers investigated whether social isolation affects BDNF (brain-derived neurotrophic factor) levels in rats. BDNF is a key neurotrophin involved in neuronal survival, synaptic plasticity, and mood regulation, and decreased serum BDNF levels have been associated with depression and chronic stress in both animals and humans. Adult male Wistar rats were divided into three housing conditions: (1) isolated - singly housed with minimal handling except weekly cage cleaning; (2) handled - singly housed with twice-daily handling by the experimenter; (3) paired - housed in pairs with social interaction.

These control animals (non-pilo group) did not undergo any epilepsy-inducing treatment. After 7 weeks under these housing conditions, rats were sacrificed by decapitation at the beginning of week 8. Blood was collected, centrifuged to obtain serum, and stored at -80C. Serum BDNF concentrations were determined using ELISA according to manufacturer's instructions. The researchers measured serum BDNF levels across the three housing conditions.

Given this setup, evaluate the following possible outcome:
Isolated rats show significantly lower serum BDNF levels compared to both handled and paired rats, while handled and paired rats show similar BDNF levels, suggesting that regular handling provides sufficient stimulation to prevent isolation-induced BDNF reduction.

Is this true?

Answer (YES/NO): YES